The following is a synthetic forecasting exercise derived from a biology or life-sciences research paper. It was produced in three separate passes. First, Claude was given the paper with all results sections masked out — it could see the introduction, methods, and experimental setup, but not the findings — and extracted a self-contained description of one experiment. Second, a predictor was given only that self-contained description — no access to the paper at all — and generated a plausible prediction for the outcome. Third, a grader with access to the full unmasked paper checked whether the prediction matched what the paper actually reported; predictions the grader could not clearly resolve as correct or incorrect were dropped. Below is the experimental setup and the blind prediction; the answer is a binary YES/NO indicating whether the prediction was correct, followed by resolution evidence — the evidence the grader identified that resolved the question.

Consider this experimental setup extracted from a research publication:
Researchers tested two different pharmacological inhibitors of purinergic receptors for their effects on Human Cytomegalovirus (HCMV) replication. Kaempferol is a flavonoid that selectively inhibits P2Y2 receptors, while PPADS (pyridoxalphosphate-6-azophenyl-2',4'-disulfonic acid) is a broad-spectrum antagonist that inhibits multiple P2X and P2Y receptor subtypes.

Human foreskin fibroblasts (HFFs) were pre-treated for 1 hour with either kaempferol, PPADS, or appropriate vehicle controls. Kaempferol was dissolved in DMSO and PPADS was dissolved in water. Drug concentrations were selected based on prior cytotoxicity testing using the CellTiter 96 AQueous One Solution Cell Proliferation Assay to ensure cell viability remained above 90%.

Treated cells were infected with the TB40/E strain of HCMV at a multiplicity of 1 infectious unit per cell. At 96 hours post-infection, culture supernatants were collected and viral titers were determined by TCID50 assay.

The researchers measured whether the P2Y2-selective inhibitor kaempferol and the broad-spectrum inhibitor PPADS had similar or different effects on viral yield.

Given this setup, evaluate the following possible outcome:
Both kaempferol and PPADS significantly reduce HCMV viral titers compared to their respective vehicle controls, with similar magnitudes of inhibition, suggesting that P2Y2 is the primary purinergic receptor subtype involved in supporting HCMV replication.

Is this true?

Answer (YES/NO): NO